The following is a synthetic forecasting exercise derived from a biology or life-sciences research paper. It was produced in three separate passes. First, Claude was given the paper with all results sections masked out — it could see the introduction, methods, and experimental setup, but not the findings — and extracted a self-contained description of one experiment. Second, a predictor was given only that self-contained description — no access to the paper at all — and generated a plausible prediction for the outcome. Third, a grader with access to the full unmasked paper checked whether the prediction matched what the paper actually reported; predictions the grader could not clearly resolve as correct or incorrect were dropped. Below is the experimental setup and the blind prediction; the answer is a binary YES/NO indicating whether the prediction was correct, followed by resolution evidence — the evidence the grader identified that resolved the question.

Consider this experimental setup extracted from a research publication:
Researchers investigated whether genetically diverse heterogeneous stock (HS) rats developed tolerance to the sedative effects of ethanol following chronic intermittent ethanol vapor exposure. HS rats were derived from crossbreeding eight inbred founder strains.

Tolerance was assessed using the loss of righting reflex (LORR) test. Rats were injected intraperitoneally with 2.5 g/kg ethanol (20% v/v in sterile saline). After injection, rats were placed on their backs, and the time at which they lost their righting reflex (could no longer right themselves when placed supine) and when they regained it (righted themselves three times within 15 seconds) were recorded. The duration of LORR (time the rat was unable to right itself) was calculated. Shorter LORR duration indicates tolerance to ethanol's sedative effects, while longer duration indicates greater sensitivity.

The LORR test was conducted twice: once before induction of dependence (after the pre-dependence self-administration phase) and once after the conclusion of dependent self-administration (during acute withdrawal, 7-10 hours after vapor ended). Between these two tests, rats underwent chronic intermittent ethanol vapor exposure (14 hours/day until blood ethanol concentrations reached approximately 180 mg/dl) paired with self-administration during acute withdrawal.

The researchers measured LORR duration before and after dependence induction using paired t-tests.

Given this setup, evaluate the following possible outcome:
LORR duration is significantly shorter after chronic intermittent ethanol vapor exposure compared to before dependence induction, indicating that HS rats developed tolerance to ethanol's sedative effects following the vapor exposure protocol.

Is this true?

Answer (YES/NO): YES